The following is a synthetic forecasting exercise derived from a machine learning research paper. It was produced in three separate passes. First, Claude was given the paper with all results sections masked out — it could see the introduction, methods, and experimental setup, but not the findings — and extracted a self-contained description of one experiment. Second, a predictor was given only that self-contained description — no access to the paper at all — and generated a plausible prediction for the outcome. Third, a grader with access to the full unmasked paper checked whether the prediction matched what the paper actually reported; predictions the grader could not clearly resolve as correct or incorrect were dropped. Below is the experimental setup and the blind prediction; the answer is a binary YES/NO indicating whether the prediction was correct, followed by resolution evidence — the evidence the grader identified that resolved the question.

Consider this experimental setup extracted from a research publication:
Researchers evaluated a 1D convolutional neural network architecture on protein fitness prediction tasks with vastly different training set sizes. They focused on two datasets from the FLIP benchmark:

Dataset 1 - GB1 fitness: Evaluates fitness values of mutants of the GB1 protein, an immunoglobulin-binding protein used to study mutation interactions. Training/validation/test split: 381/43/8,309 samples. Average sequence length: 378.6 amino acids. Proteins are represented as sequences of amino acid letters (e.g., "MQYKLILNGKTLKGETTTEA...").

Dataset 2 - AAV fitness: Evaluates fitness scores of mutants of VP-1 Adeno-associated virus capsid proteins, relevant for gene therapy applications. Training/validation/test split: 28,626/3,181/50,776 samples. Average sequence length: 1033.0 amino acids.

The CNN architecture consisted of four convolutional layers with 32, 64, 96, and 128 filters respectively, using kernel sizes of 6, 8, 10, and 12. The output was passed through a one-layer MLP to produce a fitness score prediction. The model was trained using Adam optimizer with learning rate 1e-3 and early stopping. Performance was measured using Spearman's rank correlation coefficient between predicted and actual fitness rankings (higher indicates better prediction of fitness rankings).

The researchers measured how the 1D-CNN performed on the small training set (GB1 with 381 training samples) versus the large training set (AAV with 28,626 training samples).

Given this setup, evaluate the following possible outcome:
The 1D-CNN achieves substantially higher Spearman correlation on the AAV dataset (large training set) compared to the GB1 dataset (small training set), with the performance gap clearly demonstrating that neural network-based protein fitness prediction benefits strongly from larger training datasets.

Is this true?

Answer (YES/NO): YES